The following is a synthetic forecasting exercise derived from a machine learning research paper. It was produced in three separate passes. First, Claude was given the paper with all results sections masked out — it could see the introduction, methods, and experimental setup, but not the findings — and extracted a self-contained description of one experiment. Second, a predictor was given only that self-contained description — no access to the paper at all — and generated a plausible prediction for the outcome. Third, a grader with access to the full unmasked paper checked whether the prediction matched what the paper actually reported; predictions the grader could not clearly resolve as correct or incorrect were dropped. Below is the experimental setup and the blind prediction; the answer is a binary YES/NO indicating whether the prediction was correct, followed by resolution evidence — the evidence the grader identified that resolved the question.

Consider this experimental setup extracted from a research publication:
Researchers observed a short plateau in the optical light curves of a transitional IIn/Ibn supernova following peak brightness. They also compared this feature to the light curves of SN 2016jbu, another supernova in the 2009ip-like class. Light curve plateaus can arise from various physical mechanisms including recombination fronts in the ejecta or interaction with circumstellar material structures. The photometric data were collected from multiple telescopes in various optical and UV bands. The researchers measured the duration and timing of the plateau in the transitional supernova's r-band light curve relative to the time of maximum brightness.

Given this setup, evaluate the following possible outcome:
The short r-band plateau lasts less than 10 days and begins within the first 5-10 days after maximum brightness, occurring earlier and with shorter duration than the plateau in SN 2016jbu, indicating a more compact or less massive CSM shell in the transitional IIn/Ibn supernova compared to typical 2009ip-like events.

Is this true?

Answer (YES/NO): NO